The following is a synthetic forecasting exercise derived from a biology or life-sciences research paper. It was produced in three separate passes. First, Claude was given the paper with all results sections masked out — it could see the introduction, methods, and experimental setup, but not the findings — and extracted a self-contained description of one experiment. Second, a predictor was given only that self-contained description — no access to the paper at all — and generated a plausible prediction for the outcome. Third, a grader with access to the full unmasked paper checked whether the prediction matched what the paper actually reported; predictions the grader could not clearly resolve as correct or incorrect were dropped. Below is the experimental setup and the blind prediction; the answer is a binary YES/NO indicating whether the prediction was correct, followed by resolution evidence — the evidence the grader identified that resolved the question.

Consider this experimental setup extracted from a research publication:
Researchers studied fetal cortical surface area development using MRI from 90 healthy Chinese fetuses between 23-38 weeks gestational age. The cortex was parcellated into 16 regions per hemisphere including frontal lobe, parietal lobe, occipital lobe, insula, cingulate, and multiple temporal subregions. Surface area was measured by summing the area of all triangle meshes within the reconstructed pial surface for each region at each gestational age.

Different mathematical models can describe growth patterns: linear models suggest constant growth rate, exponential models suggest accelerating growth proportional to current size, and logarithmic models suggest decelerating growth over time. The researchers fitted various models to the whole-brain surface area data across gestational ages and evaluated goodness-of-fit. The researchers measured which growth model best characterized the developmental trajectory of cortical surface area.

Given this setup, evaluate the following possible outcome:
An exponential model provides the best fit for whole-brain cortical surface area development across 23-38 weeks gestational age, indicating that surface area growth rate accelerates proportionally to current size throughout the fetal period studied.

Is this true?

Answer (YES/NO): YES